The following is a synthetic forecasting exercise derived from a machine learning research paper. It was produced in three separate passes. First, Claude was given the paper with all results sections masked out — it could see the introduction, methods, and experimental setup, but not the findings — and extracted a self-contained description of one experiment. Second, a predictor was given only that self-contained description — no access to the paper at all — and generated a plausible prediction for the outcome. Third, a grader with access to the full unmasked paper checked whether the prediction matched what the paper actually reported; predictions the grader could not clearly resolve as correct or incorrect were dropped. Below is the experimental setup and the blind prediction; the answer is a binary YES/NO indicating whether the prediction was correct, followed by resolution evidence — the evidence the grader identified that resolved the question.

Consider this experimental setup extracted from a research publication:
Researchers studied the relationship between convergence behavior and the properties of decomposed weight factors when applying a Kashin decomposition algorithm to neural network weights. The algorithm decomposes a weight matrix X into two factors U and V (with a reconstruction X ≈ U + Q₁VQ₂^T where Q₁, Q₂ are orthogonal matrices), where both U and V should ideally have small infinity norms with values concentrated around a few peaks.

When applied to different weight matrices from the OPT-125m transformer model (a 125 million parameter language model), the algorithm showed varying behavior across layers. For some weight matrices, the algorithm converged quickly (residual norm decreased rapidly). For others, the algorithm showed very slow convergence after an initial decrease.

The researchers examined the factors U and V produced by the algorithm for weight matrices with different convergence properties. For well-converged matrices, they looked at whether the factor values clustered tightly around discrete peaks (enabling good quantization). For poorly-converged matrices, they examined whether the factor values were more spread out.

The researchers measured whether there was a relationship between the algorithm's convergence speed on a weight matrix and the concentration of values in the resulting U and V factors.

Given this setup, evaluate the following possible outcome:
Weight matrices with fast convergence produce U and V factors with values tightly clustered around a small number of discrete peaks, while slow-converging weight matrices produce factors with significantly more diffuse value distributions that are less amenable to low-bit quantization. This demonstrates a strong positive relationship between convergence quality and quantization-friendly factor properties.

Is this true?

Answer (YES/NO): YES